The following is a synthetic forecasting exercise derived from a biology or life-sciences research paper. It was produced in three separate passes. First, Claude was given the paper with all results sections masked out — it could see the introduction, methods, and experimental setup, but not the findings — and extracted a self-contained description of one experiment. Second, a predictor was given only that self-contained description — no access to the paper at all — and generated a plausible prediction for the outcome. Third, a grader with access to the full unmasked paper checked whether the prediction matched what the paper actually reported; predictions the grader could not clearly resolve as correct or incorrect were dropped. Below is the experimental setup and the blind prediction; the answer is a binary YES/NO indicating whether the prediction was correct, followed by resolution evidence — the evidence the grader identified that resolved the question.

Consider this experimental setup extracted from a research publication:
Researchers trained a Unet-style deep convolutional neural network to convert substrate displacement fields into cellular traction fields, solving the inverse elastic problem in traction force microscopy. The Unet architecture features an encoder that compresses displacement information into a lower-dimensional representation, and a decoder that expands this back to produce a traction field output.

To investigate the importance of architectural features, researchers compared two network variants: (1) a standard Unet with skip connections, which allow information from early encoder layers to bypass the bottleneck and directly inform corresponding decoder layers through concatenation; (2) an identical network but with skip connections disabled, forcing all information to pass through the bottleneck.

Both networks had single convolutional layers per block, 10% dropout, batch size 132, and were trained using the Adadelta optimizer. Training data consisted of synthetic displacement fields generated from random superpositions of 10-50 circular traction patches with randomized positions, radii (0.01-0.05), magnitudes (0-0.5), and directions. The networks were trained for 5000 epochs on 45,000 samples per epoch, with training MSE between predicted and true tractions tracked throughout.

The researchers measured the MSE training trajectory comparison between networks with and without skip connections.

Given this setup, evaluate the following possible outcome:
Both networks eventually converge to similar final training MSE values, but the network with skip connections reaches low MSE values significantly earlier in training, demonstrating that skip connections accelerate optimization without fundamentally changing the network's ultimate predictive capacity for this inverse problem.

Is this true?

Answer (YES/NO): NO